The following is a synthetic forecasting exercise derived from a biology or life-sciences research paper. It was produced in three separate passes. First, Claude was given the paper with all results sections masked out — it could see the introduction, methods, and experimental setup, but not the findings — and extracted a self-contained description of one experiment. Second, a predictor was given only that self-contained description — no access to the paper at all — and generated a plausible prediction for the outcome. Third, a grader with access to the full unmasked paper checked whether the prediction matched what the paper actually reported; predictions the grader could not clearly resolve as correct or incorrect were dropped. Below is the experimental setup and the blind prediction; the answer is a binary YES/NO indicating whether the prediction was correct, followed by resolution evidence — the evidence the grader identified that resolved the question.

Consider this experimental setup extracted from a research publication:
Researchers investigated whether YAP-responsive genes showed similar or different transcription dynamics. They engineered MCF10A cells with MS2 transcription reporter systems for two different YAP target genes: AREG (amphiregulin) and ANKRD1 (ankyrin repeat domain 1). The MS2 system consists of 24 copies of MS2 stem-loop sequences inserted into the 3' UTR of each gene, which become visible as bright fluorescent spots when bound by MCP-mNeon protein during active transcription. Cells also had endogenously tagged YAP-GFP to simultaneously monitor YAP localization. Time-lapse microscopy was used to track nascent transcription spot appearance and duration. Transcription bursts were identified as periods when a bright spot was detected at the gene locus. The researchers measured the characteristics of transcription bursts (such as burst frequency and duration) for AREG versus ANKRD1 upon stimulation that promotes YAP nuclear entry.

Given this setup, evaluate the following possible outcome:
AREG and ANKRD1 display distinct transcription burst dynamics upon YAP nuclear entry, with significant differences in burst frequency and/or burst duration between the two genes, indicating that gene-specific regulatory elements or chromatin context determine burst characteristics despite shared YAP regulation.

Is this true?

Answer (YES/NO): YES